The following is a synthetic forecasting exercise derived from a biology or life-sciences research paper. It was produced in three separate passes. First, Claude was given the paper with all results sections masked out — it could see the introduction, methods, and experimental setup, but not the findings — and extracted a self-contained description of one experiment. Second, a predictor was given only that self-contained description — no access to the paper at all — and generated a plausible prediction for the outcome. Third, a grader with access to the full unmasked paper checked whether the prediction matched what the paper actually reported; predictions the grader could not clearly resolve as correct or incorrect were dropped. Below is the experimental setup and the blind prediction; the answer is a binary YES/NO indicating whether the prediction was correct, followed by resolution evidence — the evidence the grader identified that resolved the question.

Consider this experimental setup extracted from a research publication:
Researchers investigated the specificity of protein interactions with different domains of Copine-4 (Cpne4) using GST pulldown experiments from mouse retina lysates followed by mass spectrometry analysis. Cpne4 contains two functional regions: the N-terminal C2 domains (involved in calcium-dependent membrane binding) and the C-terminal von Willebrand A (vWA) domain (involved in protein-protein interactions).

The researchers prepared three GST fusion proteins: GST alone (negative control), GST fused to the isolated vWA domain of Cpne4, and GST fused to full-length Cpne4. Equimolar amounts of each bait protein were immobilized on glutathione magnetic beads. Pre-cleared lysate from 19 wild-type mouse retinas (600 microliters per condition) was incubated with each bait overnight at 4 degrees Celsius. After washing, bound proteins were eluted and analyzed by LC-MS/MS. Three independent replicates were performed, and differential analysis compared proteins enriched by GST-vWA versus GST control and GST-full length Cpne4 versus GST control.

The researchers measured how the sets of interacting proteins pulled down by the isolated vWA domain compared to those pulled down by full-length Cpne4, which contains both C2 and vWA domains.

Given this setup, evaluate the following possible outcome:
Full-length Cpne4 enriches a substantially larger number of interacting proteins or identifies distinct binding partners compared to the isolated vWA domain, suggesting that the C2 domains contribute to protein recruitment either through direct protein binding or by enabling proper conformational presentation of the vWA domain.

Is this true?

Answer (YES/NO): YES